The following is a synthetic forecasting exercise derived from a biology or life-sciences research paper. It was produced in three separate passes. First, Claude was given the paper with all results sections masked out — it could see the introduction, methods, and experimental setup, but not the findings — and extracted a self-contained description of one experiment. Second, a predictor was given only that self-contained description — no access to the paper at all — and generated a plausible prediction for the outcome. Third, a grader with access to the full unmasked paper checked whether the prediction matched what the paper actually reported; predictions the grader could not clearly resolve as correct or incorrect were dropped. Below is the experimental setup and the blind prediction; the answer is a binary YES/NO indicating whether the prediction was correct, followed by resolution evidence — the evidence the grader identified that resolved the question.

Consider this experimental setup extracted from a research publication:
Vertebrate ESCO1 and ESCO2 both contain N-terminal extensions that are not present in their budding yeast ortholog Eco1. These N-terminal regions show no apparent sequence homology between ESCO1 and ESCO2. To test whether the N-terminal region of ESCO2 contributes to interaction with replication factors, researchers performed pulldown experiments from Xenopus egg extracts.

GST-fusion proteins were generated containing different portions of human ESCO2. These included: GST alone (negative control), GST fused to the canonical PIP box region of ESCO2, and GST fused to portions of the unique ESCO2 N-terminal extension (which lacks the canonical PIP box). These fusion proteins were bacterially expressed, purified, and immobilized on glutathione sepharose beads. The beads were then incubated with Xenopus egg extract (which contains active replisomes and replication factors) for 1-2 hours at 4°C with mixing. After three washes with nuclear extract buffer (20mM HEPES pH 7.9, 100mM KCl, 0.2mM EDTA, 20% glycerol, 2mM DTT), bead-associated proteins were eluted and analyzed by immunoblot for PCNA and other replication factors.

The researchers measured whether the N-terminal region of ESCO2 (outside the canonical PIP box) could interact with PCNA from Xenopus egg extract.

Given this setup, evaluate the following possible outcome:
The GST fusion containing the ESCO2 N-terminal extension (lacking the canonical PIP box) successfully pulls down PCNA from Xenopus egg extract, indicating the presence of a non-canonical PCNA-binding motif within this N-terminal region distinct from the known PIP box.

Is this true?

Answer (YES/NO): YES